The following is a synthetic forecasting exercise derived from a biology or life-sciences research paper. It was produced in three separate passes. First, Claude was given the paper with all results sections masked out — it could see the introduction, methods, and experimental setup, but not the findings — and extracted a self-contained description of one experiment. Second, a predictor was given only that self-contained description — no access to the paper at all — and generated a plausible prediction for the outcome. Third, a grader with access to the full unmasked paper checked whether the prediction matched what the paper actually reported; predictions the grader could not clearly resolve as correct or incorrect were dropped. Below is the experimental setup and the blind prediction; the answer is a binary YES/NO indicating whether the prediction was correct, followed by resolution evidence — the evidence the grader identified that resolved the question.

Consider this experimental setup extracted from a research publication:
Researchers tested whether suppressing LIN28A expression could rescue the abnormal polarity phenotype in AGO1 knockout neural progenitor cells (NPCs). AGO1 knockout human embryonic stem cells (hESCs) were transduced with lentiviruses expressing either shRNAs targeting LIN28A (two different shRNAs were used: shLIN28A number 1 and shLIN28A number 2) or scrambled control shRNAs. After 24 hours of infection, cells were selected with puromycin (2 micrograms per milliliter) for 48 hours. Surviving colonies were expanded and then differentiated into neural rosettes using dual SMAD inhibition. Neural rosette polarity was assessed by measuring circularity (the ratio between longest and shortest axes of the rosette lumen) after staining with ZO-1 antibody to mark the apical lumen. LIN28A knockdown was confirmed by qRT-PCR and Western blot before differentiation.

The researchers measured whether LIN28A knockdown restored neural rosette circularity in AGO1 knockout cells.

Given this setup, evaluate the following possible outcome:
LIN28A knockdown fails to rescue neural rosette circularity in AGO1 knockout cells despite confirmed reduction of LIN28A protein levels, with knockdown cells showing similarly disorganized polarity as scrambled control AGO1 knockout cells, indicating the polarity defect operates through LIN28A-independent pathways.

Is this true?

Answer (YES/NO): NO